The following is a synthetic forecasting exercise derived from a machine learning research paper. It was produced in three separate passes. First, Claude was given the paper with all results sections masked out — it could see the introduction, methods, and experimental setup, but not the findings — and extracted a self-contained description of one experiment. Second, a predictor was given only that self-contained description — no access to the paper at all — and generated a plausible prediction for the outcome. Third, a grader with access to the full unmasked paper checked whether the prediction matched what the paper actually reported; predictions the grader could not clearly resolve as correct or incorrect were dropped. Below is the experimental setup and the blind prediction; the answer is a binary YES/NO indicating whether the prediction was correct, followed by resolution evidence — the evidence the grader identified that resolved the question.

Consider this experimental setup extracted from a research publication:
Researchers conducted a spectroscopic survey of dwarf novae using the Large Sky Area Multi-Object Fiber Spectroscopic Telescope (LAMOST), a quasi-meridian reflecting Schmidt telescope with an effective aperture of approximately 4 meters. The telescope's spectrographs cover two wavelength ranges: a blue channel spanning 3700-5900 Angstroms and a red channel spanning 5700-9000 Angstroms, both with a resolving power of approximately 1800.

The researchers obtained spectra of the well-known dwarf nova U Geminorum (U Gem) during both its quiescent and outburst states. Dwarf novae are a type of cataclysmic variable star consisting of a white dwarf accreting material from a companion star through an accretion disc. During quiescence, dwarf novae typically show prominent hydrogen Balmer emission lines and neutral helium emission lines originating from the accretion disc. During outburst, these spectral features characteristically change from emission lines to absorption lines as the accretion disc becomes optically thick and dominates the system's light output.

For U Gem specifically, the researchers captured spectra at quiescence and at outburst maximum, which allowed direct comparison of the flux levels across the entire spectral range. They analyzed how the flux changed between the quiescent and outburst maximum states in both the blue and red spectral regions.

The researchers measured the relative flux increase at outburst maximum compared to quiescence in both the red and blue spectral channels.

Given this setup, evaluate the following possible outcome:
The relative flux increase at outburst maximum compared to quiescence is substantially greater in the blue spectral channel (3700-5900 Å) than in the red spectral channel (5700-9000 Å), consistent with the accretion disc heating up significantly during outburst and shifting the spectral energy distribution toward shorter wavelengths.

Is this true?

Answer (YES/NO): YES